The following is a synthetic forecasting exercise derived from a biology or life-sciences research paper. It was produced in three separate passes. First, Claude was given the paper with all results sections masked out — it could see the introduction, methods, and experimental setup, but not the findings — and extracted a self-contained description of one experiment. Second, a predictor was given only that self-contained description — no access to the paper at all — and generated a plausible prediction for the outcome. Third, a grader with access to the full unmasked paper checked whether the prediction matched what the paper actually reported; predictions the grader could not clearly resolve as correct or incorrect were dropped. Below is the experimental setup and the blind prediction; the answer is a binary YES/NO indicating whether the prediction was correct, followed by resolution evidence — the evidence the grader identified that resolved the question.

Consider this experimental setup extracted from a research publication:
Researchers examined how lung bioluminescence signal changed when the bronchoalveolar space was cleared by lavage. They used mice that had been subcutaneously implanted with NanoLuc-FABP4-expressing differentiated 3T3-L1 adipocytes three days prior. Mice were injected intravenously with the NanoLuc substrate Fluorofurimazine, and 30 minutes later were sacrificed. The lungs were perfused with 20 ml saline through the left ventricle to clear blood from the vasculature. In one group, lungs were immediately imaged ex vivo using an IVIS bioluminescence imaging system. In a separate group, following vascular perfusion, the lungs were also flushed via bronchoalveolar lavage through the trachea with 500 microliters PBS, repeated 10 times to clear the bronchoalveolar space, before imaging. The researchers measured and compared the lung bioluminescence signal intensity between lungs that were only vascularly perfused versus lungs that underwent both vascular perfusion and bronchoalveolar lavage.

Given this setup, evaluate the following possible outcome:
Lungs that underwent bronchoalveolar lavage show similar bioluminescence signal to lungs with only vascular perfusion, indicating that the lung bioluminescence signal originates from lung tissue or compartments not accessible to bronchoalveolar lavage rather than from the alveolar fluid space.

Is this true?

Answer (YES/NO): NO